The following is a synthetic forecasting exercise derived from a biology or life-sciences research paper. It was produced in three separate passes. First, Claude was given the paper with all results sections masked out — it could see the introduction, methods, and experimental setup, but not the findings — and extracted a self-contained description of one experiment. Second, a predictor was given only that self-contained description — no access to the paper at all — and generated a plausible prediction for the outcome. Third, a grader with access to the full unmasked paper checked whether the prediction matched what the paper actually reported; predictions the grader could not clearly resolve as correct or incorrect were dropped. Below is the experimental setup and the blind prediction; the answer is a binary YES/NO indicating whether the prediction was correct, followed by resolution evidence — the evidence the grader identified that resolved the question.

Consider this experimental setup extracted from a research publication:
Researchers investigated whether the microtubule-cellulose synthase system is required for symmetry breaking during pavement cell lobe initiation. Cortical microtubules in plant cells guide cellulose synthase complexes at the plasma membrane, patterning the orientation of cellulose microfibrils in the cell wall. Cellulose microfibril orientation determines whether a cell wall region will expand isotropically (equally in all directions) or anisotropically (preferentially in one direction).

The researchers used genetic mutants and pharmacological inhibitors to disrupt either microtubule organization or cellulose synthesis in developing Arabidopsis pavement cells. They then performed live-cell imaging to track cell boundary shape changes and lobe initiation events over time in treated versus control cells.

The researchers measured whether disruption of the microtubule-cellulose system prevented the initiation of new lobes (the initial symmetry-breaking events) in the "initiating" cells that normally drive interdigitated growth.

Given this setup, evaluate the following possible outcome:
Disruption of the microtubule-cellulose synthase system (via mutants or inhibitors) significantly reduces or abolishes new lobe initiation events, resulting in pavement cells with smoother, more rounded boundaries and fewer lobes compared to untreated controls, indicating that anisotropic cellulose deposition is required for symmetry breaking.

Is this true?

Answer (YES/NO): YES